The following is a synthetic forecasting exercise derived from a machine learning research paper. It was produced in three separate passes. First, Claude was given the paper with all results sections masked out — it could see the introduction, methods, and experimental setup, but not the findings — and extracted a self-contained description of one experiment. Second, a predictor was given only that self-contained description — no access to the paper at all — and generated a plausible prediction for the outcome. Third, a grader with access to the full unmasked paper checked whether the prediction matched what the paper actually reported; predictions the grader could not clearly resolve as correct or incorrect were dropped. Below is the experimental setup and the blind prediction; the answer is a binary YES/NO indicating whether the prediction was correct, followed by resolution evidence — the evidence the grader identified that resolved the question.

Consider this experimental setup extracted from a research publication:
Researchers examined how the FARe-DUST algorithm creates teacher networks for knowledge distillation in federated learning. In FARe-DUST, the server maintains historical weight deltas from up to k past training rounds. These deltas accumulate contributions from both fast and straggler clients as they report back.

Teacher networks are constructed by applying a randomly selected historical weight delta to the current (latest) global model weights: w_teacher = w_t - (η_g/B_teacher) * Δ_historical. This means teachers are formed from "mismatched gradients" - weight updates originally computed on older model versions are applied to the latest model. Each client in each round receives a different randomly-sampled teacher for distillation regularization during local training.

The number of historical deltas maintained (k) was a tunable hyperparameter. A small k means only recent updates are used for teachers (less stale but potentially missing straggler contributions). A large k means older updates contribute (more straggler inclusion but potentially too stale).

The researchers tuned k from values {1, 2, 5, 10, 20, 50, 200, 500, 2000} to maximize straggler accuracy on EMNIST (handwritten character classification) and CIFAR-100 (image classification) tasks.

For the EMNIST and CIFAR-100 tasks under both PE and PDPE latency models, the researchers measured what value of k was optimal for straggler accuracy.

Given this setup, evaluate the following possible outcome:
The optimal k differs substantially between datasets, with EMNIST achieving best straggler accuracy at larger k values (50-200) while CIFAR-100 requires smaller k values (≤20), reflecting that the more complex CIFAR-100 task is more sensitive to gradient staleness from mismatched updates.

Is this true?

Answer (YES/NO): NO